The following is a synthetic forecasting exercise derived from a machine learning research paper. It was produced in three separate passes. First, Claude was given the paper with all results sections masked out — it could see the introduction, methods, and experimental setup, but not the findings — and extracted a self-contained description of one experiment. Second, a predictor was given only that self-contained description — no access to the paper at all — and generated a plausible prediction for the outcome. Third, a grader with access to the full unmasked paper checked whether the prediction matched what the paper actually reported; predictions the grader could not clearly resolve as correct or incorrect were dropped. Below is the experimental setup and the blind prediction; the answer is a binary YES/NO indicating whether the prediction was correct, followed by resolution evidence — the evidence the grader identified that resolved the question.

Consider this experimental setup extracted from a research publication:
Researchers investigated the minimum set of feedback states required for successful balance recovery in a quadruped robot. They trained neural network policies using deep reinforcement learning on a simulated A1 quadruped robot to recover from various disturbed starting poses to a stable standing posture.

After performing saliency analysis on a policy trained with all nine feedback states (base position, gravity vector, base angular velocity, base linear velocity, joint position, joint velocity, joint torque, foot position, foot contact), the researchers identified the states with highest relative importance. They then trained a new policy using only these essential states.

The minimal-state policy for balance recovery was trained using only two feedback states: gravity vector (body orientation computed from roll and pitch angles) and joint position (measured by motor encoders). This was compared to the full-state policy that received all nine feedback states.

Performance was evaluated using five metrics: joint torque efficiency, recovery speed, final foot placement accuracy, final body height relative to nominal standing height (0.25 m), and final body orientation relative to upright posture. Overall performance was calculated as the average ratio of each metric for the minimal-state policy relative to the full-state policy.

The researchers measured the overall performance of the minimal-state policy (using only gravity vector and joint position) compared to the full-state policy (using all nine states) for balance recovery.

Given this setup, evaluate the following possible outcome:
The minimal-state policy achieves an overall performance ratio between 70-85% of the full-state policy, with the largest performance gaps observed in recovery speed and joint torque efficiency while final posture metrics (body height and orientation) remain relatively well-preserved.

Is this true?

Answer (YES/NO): NO